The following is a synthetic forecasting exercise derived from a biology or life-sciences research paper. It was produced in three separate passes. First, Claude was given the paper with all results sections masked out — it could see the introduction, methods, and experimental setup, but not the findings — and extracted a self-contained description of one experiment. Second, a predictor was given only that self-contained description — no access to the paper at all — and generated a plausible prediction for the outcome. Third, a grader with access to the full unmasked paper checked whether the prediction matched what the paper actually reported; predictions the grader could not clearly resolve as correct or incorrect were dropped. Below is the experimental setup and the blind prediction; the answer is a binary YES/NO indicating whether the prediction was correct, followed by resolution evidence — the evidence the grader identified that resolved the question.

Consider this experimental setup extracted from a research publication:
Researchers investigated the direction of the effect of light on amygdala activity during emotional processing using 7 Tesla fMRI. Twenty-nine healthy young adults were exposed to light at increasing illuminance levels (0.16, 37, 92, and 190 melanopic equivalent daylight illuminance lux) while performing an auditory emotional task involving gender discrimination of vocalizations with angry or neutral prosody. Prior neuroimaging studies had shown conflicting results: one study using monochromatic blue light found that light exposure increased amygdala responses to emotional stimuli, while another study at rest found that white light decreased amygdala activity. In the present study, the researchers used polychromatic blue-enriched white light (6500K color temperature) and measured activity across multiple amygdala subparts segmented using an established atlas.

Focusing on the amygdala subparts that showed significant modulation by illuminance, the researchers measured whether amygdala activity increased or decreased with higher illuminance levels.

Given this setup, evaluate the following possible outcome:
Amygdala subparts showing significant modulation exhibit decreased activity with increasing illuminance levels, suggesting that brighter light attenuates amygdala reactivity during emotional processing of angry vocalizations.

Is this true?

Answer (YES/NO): YES